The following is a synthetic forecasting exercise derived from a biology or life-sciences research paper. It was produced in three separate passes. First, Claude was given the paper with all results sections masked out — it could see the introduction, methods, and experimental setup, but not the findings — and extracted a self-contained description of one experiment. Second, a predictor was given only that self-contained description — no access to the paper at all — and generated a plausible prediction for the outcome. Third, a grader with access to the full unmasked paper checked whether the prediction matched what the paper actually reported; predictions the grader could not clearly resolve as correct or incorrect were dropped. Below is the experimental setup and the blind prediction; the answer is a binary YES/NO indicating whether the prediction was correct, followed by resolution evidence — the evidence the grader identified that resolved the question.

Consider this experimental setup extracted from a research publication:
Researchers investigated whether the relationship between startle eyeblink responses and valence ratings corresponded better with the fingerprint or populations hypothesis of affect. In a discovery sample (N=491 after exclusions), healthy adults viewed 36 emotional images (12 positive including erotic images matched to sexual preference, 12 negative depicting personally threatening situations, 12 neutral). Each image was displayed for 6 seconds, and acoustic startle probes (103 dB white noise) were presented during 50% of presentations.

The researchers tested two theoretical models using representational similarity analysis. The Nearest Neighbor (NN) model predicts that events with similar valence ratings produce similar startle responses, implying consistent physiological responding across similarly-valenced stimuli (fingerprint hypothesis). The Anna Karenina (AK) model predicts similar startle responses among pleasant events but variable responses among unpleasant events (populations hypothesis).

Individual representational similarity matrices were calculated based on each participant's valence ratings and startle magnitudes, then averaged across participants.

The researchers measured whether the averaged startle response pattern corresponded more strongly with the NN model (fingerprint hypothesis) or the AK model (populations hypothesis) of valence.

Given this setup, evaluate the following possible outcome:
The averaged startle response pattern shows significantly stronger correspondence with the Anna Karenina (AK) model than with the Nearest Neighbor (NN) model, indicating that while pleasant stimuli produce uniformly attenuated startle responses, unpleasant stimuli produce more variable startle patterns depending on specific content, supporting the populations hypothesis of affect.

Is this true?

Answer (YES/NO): YES